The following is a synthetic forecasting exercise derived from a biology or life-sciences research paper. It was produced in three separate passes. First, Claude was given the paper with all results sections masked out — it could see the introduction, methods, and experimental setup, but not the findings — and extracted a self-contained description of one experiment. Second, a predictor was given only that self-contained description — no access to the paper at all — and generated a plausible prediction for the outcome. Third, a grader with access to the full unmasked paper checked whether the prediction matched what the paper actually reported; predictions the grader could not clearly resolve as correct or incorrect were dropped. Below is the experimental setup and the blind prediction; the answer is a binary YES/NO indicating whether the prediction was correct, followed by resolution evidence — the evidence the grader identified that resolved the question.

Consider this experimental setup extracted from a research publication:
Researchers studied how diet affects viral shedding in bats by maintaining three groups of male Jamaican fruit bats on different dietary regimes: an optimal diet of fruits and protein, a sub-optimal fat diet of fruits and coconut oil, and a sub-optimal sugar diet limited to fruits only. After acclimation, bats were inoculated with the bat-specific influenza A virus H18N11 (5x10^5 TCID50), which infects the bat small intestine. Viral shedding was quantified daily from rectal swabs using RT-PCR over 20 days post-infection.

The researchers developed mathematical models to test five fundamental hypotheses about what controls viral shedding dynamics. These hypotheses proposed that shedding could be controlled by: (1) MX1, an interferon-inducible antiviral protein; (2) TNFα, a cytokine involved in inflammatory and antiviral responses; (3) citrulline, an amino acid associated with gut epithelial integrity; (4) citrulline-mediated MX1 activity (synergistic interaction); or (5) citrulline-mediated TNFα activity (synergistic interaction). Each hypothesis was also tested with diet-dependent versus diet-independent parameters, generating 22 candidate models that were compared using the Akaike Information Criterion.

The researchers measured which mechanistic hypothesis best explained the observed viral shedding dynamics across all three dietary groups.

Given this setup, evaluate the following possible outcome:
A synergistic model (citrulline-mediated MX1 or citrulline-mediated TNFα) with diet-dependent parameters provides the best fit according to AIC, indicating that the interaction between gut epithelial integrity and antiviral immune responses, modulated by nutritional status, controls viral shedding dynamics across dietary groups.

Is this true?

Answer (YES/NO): YES